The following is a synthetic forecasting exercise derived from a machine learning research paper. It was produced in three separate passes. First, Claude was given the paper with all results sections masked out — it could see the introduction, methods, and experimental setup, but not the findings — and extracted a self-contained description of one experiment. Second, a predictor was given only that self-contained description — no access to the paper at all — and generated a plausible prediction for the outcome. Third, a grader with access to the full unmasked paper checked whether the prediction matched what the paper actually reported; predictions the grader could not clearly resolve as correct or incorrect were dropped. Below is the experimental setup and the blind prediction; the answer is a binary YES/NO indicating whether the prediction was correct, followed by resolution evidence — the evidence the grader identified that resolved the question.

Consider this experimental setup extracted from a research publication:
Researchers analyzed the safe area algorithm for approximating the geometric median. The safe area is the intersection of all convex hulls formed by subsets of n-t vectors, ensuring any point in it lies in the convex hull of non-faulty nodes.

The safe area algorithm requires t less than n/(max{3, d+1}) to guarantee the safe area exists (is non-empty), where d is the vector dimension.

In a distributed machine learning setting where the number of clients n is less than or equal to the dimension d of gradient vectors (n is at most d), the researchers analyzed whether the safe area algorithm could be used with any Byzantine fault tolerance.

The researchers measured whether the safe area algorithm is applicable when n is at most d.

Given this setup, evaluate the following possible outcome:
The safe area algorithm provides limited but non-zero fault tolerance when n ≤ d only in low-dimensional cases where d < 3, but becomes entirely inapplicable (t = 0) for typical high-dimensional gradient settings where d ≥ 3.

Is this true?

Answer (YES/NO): NO